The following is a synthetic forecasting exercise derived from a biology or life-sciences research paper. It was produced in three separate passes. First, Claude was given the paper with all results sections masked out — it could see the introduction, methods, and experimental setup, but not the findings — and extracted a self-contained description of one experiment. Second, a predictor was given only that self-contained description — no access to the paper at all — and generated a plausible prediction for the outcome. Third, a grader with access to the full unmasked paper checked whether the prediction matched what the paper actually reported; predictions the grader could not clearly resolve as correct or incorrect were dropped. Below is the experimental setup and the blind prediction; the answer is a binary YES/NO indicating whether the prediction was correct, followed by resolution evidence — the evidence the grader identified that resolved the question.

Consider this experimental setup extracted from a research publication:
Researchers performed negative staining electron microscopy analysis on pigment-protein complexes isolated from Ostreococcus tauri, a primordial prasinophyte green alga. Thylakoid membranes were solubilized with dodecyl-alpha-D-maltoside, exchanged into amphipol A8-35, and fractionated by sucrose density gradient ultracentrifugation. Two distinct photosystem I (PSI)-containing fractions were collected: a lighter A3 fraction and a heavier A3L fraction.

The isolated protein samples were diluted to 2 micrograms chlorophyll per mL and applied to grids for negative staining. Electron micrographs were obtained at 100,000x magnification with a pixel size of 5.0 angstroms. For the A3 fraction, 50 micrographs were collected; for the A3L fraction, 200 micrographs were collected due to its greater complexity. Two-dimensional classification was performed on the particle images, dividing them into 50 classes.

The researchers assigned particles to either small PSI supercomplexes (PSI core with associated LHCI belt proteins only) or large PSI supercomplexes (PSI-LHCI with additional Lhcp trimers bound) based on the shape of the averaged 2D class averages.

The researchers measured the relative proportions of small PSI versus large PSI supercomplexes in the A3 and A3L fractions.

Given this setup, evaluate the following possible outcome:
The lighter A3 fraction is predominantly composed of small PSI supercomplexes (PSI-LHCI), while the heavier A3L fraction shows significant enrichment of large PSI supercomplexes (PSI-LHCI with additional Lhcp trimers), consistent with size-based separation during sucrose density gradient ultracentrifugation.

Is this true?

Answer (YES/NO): YES